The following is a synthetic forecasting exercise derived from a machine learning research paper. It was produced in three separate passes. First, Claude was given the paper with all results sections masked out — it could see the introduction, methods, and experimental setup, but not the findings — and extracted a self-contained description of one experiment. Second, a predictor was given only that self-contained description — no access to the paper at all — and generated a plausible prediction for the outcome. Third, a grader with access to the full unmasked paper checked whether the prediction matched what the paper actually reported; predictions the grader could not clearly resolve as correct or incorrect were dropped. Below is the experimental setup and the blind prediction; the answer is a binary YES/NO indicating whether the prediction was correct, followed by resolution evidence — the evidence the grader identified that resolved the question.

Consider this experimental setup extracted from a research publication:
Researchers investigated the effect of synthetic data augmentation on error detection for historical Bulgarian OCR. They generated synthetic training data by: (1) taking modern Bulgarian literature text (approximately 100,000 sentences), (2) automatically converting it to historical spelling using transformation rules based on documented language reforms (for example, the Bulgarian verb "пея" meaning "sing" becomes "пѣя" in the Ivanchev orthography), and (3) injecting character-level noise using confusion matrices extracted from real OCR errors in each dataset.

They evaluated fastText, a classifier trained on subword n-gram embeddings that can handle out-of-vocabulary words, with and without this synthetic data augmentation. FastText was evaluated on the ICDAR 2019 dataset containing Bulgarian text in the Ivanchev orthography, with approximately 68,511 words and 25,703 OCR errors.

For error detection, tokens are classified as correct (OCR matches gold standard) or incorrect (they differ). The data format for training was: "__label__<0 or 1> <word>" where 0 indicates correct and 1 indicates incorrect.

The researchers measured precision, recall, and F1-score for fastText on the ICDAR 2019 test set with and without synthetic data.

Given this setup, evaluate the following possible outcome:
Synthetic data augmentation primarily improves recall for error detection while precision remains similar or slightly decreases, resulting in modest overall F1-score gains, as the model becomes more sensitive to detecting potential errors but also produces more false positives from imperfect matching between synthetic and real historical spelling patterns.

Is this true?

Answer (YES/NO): NO